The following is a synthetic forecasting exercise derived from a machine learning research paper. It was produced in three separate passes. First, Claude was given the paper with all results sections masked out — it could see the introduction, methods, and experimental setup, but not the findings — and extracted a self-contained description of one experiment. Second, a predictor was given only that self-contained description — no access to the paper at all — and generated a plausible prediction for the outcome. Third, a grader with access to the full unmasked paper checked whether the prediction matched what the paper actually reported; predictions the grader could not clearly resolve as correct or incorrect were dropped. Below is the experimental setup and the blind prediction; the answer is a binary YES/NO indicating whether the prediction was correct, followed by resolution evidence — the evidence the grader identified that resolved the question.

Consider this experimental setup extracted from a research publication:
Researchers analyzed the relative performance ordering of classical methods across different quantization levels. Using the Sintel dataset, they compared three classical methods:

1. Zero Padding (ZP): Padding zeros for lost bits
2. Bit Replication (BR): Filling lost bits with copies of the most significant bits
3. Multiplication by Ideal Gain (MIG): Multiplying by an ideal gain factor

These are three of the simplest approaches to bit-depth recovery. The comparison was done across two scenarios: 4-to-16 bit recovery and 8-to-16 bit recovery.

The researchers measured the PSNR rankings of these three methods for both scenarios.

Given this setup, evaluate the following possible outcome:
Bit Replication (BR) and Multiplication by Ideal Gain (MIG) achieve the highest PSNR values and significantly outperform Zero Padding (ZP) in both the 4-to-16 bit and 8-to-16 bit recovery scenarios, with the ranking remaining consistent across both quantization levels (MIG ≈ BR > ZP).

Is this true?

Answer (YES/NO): YES